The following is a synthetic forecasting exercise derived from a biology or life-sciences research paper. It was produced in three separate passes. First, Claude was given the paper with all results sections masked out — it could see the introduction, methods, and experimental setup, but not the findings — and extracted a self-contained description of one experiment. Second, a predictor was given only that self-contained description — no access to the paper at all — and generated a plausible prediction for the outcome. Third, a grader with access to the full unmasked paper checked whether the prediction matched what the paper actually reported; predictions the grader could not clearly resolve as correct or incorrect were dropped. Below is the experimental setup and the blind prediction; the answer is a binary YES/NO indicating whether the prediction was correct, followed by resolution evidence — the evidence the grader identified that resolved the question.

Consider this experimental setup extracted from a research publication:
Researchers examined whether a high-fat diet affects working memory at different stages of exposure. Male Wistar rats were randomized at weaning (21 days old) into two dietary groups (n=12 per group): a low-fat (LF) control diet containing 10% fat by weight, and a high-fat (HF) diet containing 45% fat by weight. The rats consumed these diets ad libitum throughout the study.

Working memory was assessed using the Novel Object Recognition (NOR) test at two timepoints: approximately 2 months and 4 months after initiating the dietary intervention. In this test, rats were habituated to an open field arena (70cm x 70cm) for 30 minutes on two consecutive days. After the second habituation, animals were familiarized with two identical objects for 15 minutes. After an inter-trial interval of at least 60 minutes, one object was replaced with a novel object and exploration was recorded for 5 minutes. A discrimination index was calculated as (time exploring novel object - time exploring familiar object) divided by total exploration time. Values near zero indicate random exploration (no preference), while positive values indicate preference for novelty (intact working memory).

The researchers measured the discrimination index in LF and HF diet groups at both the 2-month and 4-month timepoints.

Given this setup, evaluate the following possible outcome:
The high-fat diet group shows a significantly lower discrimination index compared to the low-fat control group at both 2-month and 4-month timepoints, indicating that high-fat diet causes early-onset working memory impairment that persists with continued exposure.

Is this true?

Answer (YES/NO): NO